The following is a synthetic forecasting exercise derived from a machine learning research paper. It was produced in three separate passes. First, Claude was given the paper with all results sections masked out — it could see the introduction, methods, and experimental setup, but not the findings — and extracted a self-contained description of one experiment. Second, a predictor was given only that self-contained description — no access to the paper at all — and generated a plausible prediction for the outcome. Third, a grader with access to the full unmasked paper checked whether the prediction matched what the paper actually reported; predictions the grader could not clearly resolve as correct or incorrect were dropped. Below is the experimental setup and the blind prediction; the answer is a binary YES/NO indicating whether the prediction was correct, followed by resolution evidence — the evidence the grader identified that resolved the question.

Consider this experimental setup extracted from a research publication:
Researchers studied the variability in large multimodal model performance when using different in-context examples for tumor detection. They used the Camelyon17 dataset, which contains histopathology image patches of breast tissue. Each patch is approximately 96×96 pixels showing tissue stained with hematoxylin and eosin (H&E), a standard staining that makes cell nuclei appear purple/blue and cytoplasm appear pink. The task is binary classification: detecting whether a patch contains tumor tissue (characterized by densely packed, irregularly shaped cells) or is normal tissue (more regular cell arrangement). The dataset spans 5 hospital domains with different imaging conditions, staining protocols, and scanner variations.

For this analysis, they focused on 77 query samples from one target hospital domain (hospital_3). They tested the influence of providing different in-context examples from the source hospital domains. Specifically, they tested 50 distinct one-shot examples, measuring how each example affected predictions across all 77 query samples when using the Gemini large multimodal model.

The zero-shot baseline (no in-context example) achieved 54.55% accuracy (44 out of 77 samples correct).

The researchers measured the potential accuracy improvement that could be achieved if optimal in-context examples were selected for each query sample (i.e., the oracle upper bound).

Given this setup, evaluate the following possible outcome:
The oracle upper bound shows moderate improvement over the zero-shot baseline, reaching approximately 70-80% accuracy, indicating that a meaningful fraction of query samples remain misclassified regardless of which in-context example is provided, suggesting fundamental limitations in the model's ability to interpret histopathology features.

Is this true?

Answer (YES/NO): NO